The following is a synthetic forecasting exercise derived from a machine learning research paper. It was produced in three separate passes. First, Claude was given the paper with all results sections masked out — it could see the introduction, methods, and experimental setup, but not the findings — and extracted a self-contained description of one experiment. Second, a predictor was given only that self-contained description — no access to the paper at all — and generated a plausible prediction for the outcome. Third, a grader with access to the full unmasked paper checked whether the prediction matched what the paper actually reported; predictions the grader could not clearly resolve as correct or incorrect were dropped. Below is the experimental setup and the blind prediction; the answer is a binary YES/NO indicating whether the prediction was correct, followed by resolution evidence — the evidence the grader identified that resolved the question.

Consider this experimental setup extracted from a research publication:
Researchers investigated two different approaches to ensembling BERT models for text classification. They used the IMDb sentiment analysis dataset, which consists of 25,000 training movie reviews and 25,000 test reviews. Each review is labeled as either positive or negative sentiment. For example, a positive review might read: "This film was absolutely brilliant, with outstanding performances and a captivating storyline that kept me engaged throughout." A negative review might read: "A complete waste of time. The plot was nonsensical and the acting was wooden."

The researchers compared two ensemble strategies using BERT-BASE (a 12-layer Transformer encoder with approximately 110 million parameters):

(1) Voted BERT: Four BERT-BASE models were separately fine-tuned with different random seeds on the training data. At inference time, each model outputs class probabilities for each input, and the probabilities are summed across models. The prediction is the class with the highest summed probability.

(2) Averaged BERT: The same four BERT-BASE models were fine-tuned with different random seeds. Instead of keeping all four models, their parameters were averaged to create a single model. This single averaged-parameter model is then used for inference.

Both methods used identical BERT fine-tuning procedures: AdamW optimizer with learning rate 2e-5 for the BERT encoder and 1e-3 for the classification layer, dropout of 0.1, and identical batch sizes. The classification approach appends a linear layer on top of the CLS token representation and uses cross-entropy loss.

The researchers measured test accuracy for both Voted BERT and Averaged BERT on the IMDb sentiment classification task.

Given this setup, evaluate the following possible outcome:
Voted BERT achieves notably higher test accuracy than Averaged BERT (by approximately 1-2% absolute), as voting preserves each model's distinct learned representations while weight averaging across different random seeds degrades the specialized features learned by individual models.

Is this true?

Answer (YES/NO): NO